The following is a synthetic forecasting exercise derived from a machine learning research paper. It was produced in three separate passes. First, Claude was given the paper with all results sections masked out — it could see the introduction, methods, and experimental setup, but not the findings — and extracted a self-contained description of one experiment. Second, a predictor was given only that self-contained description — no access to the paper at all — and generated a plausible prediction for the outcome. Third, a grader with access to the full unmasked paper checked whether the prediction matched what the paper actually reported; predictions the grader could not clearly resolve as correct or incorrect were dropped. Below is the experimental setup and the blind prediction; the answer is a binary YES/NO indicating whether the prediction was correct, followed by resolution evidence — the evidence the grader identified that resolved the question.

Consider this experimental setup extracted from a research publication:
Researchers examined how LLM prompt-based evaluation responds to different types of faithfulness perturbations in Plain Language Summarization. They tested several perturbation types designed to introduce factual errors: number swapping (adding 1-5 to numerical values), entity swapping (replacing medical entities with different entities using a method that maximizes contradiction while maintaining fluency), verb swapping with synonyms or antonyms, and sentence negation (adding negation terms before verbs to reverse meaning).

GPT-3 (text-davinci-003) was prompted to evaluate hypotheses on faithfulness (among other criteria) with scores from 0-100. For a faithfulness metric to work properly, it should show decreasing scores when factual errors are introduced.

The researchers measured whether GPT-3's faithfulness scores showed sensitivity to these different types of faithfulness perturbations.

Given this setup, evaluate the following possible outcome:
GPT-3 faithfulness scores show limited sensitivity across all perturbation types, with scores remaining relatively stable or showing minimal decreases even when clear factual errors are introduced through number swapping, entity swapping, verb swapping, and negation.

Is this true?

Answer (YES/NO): NO